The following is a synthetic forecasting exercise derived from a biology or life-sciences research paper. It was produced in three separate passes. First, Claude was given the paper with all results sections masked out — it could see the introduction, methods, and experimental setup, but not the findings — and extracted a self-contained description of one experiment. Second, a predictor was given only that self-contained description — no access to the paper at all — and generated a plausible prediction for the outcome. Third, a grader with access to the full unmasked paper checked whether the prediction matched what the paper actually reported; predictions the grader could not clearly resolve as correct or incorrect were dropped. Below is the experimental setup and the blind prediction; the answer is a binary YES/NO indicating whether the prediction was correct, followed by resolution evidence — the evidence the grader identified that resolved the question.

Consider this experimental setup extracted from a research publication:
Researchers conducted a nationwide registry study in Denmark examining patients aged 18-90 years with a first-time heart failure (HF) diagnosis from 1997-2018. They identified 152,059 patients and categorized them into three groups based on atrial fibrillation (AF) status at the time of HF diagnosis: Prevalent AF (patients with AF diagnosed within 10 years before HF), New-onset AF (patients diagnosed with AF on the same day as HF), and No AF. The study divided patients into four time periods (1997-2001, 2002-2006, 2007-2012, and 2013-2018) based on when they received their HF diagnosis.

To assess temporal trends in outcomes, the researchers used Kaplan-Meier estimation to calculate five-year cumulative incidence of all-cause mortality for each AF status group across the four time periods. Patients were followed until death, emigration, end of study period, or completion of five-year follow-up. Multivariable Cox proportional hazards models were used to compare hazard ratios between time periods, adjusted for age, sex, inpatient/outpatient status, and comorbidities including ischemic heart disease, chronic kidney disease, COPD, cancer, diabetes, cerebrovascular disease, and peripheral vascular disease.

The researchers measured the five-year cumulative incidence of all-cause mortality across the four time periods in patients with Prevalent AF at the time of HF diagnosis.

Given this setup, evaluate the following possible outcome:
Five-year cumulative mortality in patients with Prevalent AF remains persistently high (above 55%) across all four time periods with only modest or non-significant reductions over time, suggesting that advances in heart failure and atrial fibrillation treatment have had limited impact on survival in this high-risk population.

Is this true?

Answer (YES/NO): NO